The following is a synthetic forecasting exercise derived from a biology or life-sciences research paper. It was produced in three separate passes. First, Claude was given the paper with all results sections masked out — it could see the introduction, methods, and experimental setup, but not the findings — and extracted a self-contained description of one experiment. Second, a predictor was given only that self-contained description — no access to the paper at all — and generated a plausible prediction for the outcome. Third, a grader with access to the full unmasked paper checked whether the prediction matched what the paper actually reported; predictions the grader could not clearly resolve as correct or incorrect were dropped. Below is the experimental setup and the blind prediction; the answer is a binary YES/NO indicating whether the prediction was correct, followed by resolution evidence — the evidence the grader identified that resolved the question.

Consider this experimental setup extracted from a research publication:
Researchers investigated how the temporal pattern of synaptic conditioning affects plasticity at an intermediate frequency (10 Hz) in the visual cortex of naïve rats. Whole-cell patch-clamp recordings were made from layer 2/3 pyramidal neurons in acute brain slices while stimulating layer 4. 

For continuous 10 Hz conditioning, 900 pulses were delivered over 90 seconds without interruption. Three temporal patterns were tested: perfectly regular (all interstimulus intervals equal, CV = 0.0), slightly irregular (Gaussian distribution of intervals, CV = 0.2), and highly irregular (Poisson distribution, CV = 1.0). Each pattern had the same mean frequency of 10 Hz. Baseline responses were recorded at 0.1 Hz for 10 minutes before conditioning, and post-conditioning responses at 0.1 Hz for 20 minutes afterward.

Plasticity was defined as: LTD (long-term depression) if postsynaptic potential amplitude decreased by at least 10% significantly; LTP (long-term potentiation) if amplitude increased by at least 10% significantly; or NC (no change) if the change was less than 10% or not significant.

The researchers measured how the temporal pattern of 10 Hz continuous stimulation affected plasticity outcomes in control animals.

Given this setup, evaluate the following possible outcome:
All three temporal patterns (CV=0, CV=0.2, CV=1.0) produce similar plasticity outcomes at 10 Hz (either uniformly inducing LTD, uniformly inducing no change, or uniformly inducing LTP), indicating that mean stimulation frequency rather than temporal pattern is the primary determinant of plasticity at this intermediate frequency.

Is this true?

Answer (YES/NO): NO